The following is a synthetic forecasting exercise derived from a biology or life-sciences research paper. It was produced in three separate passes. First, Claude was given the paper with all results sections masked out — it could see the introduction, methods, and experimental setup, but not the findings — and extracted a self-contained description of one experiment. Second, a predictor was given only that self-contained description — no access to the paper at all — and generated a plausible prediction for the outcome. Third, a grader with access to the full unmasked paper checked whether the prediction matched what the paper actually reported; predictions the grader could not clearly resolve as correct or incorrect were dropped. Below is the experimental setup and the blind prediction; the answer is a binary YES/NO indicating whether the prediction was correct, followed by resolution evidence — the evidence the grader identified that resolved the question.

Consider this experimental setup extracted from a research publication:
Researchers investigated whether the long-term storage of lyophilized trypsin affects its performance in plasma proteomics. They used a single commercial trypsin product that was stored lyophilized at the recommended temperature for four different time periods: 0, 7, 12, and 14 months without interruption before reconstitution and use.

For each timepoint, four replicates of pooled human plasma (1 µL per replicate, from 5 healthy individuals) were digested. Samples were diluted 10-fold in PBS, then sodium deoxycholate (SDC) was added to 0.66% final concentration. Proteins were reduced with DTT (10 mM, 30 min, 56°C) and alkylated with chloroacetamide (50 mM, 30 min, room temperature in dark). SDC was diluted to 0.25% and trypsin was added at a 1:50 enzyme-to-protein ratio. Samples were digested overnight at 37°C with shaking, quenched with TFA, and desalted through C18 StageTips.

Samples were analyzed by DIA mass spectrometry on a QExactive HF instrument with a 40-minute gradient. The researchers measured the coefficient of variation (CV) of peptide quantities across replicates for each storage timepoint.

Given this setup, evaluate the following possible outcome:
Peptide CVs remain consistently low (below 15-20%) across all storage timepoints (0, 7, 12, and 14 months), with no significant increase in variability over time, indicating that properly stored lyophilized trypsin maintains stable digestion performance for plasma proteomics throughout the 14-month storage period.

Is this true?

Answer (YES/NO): YES